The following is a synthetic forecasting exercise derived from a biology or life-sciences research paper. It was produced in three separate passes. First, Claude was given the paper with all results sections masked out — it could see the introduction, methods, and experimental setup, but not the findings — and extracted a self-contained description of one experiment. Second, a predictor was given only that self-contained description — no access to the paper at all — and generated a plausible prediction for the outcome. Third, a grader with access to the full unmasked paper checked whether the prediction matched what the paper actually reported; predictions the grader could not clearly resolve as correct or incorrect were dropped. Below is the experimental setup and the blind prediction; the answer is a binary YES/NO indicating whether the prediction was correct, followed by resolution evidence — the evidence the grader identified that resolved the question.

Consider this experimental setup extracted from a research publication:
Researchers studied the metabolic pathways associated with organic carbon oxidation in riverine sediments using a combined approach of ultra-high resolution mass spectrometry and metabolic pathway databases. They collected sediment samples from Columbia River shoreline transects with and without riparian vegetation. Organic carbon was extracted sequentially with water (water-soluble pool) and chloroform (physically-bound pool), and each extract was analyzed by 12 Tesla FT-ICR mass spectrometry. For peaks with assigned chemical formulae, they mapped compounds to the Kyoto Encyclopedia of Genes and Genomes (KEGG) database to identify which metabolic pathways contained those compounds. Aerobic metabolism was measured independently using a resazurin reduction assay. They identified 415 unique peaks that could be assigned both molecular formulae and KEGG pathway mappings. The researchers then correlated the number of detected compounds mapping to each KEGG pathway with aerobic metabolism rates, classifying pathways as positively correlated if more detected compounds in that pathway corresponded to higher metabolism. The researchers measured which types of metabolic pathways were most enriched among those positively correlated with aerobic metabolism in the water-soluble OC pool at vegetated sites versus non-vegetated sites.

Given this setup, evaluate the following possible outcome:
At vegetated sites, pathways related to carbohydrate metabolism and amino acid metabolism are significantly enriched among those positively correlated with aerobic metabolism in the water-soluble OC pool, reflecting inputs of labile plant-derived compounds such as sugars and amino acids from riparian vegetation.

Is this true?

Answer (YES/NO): NO